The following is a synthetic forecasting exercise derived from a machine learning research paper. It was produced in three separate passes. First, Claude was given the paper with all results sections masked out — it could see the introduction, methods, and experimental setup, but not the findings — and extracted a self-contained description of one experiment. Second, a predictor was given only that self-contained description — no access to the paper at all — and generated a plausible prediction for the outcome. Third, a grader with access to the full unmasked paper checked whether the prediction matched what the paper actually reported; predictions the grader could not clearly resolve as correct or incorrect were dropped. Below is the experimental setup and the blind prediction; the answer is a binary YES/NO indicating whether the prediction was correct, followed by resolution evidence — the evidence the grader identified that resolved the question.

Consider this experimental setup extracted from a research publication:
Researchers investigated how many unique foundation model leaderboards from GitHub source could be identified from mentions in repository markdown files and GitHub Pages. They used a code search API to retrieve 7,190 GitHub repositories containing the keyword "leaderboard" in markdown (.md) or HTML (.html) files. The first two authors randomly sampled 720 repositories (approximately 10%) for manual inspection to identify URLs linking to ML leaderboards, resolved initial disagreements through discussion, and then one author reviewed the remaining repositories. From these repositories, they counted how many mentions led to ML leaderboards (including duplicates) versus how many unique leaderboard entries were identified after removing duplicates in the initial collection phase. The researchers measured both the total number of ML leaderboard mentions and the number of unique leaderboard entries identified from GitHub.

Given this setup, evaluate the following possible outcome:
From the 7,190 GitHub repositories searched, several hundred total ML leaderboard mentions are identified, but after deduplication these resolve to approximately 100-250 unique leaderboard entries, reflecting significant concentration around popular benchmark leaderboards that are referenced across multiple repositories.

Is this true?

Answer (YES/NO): NO